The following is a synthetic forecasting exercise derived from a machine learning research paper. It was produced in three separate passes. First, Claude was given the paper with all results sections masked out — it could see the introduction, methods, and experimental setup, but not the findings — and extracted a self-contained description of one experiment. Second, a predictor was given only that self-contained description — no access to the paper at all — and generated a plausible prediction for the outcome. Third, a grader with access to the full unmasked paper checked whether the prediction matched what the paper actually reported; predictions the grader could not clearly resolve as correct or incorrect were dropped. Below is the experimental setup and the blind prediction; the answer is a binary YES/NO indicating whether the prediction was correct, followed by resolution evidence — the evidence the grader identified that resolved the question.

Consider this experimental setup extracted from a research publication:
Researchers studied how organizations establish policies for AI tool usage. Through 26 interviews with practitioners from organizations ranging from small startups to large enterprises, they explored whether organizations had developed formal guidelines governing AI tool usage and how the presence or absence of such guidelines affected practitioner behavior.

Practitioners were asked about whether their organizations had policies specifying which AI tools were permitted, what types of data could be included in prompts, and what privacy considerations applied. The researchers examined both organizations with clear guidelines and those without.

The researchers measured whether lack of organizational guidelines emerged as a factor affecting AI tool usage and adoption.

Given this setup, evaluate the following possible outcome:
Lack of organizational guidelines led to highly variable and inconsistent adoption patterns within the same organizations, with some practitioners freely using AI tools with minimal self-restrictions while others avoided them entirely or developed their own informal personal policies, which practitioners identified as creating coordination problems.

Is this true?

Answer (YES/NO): NO